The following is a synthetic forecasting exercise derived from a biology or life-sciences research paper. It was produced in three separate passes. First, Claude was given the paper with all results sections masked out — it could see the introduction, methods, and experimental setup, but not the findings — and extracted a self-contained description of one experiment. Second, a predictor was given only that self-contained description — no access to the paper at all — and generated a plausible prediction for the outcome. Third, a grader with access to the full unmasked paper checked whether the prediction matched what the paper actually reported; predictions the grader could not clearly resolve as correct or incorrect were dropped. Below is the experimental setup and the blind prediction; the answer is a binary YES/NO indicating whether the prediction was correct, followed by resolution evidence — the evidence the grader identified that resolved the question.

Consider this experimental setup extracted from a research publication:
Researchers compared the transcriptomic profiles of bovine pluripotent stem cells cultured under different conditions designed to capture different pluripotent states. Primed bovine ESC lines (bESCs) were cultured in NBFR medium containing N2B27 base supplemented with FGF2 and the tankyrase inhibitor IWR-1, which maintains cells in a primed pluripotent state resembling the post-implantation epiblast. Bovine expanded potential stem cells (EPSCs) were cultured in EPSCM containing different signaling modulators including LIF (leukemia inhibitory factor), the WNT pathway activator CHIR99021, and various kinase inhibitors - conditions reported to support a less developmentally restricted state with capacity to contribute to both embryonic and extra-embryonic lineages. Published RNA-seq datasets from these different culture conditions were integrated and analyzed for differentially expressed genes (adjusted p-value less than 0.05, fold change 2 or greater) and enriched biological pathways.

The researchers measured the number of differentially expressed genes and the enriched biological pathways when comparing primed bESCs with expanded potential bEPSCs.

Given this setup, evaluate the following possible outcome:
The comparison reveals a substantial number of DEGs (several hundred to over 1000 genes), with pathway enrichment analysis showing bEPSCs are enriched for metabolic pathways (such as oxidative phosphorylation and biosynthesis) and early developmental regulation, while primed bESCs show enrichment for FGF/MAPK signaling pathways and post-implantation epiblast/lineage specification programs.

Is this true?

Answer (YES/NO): NO